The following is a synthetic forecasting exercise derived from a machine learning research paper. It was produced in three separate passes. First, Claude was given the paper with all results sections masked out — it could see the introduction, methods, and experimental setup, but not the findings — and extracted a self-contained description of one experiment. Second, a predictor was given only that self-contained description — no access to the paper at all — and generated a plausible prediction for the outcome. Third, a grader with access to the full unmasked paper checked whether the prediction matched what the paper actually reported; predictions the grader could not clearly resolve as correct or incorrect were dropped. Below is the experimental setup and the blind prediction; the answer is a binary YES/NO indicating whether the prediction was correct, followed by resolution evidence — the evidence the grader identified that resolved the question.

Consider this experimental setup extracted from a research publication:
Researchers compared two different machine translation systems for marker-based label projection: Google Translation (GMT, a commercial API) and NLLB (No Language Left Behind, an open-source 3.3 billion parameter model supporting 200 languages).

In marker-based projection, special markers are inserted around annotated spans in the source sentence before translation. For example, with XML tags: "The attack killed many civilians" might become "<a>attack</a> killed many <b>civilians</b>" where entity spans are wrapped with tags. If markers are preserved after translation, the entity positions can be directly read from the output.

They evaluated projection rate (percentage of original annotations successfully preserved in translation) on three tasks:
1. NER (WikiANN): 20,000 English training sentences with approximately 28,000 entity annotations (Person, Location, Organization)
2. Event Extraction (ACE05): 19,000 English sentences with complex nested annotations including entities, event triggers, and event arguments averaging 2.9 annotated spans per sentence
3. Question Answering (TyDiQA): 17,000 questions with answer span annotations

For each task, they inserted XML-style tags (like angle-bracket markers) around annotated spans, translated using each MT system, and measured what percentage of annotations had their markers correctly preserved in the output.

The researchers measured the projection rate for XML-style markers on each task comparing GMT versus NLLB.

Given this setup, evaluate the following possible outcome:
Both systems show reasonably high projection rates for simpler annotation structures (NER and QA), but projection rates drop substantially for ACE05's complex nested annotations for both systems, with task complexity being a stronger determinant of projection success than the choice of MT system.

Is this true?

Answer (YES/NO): NO